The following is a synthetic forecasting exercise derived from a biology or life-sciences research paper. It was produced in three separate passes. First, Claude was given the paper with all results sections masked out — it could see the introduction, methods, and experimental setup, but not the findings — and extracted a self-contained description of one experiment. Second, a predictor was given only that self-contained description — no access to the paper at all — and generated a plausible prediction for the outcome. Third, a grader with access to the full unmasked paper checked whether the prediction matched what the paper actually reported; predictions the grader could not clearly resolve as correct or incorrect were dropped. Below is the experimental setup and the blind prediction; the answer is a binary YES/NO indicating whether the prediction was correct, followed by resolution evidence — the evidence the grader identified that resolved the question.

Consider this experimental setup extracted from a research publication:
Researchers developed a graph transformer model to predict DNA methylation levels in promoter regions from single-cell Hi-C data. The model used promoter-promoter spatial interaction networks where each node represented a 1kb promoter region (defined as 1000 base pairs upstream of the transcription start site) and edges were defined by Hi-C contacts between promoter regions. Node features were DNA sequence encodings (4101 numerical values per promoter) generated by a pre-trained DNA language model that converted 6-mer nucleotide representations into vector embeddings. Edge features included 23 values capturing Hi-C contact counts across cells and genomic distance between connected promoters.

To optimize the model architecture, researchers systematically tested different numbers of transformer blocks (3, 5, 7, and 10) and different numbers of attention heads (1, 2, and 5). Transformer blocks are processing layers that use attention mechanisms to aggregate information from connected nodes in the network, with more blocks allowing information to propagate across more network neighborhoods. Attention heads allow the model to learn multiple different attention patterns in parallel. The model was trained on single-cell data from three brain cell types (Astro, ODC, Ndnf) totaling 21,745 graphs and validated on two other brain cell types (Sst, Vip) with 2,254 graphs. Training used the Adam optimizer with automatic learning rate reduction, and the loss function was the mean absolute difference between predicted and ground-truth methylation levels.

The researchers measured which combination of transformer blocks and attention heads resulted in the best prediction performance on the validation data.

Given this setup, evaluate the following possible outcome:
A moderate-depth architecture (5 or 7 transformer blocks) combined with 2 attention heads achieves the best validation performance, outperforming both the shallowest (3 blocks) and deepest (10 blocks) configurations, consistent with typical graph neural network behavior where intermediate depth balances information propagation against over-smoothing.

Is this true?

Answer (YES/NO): NO